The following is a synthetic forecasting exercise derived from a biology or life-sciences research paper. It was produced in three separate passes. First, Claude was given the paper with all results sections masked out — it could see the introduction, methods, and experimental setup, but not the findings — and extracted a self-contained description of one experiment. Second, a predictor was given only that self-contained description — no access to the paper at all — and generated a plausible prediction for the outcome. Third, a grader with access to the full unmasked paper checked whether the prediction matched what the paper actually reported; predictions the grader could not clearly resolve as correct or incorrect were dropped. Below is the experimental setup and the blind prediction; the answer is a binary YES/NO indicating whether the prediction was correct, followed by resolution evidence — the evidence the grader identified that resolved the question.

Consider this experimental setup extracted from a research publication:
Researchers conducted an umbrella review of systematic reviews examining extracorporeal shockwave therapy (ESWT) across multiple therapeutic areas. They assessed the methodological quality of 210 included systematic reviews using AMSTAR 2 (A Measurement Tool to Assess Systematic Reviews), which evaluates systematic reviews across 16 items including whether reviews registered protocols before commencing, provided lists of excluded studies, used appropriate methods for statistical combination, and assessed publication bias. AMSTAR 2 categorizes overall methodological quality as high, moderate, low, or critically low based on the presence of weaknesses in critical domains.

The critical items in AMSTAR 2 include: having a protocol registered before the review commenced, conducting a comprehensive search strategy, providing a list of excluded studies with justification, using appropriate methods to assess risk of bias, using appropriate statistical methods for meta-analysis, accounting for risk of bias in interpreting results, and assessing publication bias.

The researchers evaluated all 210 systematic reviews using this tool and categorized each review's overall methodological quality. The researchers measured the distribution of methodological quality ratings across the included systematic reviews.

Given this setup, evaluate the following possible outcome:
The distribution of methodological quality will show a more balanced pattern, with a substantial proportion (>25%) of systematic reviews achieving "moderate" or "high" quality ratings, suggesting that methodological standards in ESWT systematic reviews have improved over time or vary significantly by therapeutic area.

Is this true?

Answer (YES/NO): NO